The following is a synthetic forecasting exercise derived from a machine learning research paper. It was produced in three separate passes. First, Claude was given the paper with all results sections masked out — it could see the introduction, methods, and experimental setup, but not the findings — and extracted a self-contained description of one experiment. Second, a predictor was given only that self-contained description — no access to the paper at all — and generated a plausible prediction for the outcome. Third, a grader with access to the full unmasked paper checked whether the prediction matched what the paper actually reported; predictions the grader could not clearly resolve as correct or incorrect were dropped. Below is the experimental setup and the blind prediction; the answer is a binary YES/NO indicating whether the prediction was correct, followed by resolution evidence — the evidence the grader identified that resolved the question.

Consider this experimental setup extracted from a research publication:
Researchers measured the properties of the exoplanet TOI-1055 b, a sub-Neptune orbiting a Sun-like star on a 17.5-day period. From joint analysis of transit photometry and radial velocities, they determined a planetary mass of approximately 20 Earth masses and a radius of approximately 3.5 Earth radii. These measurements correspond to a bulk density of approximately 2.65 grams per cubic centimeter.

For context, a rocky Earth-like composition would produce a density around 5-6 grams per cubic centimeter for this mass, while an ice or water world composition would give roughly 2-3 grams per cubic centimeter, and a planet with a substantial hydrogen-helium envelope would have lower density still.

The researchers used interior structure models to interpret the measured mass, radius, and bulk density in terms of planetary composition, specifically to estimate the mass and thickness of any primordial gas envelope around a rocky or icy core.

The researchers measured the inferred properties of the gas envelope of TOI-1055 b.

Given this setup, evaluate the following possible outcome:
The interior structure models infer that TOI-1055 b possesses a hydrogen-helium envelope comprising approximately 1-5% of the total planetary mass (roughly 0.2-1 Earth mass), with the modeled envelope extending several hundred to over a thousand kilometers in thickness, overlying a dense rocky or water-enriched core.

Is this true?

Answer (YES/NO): NO